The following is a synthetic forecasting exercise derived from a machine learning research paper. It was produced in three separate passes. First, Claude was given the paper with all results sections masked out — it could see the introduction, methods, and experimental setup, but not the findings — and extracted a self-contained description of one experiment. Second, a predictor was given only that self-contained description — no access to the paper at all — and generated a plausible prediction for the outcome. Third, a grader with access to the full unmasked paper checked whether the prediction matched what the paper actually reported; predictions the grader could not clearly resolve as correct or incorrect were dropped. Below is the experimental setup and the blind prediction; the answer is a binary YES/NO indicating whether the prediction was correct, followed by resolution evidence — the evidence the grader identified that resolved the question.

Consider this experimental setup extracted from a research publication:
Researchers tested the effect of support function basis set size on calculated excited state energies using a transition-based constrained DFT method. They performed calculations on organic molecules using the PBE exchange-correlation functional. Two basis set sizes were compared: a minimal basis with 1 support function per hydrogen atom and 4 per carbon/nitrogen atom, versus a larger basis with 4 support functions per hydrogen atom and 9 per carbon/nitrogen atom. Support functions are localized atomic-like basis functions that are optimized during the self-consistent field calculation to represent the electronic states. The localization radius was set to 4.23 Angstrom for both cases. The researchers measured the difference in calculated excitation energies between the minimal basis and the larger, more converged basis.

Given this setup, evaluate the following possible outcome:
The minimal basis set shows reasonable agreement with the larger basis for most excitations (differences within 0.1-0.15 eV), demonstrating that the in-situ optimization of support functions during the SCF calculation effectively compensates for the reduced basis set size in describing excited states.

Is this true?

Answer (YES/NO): NO